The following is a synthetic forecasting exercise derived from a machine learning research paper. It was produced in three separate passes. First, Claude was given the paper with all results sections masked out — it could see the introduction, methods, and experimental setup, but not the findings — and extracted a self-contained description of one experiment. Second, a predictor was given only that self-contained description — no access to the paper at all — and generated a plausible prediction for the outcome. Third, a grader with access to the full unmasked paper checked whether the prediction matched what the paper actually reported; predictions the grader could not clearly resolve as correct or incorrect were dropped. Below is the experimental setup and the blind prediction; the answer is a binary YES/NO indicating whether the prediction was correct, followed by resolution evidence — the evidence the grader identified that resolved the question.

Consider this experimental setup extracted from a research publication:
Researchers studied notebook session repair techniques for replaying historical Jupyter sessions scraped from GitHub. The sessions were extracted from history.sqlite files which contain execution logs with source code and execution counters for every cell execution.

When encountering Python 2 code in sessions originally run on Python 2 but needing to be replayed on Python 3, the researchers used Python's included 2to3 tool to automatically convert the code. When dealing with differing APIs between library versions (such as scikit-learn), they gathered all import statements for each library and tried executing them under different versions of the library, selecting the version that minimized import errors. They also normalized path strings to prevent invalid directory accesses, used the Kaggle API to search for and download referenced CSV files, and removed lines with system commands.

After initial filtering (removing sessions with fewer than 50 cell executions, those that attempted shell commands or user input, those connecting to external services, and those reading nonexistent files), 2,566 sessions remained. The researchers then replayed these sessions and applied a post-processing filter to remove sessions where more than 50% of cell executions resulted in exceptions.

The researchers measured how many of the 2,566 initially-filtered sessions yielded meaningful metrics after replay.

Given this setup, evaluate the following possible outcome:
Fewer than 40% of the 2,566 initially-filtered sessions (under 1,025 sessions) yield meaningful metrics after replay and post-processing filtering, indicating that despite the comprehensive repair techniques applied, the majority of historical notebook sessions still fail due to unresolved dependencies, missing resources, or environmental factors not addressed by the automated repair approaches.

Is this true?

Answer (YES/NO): YES